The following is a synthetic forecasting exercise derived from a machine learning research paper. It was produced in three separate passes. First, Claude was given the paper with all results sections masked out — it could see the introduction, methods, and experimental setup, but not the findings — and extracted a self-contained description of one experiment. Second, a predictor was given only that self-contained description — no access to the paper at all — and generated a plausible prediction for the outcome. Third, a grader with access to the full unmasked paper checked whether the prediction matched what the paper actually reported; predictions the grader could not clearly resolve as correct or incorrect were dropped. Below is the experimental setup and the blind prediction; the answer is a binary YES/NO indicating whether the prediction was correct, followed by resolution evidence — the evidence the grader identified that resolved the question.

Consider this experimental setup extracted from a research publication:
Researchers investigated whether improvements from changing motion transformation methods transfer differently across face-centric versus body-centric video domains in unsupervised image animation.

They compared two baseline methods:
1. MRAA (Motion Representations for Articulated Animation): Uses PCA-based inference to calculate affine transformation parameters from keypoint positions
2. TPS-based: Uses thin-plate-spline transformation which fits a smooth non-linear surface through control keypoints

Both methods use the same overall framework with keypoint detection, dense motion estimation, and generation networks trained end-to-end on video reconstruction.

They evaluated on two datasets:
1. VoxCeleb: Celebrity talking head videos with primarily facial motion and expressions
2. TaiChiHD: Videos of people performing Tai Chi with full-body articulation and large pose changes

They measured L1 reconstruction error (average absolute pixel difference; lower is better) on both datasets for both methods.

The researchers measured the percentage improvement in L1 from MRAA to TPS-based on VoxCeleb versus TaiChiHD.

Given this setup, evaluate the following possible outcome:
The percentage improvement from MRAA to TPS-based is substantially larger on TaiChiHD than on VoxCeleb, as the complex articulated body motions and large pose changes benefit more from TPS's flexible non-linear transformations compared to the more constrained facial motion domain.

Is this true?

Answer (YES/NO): YES